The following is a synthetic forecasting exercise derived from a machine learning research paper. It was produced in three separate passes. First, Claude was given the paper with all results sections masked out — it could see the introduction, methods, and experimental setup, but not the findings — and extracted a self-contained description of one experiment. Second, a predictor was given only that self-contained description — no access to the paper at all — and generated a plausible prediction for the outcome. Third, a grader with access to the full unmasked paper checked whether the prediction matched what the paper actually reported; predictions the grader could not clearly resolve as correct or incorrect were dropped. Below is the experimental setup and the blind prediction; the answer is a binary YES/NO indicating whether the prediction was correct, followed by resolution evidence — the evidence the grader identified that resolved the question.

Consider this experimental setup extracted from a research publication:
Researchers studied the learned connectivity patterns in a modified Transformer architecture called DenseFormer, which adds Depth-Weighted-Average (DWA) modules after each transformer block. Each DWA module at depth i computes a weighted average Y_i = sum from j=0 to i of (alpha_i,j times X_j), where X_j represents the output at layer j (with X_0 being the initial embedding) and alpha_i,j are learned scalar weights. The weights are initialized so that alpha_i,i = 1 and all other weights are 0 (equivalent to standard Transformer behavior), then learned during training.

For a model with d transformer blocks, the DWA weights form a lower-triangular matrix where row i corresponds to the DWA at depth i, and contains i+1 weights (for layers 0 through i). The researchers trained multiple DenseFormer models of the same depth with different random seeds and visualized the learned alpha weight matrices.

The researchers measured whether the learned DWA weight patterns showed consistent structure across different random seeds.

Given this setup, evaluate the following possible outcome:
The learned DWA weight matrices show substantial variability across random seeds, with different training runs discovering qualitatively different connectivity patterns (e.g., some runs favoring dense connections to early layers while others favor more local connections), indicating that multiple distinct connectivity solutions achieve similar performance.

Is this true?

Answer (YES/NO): NO